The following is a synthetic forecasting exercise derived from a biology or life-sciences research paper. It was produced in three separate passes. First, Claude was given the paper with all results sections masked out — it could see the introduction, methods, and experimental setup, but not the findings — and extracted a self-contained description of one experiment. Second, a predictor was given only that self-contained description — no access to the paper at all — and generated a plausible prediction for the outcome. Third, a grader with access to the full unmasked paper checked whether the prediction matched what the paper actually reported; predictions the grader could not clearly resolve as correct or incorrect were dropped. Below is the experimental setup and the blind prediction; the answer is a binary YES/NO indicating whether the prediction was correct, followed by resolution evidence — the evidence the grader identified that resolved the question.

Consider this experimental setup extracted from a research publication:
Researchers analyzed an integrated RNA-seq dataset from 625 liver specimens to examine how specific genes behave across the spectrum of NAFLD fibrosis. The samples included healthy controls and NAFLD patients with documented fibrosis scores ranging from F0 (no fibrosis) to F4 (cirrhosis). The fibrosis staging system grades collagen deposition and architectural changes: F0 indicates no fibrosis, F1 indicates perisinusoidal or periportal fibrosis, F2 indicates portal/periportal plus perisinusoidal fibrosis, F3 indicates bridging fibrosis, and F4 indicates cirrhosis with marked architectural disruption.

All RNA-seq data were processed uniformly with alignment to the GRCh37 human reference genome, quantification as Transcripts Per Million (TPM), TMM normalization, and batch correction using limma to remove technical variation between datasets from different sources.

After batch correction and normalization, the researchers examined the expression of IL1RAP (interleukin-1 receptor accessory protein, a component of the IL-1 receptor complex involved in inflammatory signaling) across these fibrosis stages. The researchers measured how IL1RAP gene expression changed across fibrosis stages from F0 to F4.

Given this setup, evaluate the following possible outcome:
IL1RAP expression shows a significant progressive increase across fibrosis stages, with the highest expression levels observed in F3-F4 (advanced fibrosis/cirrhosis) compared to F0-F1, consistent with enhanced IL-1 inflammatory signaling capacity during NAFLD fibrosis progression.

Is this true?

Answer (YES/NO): NO